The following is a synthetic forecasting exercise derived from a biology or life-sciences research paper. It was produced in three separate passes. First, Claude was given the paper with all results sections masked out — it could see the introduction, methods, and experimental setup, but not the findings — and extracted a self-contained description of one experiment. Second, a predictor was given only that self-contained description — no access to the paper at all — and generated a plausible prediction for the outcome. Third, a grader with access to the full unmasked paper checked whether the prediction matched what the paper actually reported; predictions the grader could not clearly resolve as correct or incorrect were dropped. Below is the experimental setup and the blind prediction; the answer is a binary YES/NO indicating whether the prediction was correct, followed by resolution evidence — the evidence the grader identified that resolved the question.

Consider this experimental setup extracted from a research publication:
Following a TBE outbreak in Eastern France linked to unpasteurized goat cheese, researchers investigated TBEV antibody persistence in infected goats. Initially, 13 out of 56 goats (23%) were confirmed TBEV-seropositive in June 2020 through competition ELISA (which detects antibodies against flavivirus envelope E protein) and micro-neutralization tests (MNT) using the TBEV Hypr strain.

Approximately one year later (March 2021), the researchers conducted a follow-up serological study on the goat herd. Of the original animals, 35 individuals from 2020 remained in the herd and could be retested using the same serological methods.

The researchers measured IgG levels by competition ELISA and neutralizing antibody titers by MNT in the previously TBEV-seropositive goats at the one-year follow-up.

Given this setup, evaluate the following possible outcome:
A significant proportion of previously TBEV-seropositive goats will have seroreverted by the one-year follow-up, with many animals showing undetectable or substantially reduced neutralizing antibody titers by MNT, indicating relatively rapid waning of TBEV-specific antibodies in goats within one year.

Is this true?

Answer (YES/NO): NO